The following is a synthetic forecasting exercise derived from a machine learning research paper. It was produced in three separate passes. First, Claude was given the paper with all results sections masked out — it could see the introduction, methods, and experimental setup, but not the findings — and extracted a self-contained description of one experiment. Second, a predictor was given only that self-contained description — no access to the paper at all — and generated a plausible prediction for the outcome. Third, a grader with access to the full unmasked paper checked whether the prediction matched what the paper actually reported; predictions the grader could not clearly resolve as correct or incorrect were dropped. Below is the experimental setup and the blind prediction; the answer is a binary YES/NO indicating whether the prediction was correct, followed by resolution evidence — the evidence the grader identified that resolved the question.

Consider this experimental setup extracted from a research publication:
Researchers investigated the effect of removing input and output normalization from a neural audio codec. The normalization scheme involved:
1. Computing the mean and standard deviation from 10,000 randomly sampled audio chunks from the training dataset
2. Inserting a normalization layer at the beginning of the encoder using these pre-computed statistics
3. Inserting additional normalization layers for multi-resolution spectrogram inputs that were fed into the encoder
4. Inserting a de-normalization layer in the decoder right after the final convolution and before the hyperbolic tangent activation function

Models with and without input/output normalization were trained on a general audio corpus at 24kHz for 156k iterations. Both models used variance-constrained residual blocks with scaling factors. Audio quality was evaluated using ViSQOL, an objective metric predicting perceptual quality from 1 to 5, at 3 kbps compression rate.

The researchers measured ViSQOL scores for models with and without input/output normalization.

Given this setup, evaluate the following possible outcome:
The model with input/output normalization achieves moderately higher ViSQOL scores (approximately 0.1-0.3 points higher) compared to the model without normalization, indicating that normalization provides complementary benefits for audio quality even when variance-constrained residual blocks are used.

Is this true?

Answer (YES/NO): NO